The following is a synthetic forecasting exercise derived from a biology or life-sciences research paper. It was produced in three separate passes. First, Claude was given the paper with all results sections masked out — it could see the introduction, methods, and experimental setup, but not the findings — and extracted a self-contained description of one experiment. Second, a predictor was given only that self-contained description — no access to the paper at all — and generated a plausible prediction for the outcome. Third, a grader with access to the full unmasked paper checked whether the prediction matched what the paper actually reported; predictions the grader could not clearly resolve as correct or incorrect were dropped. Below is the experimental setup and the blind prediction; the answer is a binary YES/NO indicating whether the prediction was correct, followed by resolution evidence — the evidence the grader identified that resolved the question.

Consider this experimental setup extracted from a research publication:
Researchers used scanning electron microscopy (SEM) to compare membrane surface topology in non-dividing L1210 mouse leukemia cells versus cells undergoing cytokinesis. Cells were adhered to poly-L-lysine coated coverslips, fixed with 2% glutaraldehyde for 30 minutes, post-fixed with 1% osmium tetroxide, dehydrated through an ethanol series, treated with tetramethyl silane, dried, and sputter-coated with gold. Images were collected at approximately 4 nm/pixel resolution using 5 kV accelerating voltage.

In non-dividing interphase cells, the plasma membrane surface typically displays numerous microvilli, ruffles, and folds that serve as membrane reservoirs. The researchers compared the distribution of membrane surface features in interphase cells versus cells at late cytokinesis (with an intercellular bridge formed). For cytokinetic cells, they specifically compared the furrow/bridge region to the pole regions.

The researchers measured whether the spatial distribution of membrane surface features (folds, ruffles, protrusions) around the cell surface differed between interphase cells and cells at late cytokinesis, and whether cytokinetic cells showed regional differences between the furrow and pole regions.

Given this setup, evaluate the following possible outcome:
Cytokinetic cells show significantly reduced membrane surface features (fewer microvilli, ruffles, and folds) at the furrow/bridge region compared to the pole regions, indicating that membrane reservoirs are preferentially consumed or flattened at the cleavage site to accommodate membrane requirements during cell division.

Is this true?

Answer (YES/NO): NO